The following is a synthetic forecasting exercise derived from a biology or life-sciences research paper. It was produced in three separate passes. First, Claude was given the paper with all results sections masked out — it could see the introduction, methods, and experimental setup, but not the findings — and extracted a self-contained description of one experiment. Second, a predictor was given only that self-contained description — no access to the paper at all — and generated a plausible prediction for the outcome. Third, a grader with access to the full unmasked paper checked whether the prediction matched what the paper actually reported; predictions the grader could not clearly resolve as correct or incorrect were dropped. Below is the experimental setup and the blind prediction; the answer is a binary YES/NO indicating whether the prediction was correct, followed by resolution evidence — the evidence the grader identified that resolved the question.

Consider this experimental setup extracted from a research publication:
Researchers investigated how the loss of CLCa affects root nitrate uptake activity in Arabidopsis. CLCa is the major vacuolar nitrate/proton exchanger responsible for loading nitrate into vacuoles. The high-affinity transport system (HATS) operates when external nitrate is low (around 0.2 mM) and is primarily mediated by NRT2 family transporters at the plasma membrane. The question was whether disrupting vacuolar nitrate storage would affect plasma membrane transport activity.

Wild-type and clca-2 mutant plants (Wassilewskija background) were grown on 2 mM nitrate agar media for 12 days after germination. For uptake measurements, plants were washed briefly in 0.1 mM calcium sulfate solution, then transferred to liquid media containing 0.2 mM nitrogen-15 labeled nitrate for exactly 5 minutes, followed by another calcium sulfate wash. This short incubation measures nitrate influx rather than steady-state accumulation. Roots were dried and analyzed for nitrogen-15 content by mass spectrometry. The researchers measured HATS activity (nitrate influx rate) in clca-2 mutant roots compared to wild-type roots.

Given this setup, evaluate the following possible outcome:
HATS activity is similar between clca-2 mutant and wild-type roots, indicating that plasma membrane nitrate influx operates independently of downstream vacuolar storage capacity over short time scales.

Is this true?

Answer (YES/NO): NO